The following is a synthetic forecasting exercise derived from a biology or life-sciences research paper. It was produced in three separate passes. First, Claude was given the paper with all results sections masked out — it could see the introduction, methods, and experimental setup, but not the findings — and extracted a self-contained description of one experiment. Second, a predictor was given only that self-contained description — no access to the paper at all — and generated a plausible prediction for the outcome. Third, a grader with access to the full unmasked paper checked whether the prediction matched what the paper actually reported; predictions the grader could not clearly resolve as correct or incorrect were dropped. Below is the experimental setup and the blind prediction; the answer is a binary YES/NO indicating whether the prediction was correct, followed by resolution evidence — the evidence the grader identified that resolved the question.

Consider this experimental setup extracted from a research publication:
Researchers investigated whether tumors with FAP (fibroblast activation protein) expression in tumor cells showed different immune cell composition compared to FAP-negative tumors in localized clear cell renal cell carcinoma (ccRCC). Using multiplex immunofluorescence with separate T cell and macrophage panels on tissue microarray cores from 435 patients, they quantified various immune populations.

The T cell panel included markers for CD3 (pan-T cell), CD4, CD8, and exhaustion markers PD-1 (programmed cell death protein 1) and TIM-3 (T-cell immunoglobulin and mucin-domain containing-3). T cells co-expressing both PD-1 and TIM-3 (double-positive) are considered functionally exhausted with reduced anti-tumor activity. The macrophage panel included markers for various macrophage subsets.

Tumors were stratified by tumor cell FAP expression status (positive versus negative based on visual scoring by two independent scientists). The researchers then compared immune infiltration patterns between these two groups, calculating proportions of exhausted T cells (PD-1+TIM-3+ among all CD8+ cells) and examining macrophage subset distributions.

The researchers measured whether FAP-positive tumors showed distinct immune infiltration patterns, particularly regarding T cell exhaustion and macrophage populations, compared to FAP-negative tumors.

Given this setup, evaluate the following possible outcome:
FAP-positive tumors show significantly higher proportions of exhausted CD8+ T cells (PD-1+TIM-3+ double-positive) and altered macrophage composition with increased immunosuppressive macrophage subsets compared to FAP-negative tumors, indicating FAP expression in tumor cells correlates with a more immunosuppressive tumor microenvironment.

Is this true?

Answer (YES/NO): YES